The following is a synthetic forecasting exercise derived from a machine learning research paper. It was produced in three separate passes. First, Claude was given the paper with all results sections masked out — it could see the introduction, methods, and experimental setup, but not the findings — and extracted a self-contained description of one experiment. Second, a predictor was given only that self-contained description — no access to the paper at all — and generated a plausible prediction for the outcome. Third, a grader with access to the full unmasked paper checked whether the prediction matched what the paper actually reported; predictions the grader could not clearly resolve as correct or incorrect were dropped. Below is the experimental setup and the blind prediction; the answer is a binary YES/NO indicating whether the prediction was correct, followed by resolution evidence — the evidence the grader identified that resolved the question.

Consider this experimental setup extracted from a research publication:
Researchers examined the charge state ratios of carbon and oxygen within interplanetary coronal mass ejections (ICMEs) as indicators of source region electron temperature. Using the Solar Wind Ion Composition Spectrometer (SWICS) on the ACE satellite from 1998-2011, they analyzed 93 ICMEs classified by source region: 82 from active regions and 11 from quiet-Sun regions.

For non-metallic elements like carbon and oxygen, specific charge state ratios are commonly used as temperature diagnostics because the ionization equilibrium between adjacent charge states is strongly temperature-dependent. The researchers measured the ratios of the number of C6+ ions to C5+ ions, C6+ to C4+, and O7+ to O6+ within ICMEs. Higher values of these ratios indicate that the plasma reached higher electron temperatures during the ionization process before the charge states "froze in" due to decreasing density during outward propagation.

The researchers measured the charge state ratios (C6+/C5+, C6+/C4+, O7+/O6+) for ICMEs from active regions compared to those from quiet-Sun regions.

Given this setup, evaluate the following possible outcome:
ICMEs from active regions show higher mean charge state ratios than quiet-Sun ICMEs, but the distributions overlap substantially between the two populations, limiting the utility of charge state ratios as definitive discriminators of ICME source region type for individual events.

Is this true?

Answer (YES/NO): YES